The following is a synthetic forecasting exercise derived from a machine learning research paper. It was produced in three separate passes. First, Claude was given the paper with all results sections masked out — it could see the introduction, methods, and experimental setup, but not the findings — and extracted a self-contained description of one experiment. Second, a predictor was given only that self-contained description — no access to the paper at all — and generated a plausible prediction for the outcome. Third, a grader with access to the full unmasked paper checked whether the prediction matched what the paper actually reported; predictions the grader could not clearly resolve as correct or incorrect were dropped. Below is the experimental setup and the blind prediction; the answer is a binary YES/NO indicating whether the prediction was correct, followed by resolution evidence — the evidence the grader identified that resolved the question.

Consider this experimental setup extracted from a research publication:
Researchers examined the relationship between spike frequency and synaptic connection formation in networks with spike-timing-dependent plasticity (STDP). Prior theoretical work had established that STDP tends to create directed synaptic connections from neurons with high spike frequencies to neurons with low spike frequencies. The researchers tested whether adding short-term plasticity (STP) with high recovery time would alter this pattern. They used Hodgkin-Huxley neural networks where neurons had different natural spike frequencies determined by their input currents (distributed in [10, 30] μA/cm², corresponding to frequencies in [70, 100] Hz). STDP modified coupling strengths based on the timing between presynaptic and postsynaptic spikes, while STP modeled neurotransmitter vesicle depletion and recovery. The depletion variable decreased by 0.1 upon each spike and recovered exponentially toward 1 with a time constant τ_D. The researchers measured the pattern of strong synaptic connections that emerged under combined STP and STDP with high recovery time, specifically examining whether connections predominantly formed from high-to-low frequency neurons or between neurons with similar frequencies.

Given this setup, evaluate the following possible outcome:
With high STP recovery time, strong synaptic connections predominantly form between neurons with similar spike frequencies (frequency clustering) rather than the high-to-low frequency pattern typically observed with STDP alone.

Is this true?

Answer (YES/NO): YES